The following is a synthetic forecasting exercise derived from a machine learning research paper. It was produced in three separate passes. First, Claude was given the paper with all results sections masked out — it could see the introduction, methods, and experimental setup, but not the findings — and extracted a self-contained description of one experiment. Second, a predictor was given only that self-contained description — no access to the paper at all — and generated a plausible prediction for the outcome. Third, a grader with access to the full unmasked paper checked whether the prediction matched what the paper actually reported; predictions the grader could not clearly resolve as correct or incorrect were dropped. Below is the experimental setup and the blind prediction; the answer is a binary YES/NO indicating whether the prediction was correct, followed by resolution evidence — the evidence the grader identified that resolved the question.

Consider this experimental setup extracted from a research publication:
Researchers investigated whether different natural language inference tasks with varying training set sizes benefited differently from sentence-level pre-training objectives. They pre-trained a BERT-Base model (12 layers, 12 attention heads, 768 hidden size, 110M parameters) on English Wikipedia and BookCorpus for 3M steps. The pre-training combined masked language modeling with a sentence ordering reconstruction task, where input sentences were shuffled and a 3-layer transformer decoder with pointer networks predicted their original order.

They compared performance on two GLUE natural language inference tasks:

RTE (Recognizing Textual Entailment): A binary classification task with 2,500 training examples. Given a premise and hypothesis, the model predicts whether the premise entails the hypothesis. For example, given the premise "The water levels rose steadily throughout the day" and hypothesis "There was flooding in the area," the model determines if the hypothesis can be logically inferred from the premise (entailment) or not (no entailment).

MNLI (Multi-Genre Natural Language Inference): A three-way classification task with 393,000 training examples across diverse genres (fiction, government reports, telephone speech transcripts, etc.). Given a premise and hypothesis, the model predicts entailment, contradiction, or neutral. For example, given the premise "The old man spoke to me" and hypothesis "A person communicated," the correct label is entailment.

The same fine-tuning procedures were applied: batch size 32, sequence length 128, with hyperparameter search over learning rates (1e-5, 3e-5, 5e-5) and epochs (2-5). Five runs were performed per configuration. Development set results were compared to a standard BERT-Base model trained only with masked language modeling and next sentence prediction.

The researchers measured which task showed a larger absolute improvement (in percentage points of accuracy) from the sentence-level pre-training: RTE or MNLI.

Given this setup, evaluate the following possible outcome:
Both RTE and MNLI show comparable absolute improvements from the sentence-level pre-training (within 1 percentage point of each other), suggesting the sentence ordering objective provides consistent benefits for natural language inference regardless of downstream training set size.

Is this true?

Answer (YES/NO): NO